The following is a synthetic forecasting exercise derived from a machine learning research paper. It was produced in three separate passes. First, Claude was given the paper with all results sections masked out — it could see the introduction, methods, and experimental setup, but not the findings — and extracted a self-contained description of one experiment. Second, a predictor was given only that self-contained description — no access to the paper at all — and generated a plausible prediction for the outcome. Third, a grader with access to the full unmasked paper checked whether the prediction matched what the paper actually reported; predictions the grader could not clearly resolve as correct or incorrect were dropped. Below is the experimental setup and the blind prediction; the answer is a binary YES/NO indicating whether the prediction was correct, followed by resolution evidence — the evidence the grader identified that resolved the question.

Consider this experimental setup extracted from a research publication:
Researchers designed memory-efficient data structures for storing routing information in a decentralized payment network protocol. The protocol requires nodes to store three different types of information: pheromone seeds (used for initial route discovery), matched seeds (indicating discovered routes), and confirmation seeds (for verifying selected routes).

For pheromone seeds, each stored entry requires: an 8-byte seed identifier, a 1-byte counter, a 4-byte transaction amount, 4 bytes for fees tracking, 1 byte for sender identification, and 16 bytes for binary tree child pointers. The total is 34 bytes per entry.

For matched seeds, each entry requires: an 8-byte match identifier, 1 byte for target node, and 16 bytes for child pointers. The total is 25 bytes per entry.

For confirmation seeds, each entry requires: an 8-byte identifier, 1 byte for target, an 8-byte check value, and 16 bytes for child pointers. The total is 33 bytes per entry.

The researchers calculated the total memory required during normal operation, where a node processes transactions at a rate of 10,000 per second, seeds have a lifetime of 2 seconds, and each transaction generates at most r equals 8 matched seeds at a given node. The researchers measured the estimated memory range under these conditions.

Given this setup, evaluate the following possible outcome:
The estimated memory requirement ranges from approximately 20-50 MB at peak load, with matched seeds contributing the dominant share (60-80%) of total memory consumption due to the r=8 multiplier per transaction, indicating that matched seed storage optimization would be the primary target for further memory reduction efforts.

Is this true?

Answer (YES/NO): NO